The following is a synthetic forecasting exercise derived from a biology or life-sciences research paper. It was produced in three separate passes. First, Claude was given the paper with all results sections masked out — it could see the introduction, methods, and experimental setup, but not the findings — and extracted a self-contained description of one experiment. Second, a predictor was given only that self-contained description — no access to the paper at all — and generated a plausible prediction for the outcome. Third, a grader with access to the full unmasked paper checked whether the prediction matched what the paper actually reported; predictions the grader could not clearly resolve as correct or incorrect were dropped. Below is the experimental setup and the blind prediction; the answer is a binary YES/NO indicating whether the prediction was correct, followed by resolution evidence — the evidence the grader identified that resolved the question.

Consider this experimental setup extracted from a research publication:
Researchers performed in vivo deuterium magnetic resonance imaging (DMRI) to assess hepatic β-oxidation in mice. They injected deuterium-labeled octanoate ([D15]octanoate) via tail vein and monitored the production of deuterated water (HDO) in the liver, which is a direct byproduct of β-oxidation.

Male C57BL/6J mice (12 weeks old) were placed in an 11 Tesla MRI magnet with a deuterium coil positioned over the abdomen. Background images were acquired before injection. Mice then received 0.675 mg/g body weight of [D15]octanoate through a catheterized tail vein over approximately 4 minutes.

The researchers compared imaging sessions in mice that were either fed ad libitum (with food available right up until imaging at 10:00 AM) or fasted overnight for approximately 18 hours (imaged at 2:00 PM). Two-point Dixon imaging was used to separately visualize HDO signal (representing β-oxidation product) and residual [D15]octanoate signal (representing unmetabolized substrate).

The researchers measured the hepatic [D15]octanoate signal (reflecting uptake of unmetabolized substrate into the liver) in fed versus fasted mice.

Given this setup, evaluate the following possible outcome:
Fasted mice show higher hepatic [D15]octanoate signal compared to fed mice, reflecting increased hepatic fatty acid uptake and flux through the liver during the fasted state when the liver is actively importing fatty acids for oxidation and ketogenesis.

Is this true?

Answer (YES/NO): YES